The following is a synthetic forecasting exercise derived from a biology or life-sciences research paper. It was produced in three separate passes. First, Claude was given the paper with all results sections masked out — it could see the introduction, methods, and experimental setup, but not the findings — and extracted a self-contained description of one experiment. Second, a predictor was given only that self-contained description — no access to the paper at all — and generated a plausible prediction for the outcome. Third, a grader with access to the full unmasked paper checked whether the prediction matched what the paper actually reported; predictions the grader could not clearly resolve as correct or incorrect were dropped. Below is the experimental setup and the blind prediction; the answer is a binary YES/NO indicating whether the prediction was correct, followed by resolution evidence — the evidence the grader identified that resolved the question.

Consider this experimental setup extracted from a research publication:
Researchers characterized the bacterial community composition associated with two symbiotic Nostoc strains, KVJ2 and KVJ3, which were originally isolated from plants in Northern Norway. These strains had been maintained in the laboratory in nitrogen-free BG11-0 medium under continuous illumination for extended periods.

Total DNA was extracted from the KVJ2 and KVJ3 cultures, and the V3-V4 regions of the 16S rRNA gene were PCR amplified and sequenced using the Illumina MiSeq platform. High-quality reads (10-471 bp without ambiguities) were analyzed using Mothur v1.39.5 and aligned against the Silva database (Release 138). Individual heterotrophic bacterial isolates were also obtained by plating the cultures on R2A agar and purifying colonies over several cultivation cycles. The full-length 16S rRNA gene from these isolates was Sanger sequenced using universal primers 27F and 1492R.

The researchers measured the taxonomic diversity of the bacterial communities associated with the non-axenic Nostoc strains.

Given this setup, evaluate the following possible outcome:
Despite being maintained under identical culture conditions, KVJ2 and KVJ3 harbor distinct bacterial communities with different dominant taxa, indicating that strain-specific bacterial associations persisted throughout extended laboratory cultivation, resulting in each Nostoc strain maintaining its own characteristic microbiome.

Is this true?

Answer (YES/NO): NO